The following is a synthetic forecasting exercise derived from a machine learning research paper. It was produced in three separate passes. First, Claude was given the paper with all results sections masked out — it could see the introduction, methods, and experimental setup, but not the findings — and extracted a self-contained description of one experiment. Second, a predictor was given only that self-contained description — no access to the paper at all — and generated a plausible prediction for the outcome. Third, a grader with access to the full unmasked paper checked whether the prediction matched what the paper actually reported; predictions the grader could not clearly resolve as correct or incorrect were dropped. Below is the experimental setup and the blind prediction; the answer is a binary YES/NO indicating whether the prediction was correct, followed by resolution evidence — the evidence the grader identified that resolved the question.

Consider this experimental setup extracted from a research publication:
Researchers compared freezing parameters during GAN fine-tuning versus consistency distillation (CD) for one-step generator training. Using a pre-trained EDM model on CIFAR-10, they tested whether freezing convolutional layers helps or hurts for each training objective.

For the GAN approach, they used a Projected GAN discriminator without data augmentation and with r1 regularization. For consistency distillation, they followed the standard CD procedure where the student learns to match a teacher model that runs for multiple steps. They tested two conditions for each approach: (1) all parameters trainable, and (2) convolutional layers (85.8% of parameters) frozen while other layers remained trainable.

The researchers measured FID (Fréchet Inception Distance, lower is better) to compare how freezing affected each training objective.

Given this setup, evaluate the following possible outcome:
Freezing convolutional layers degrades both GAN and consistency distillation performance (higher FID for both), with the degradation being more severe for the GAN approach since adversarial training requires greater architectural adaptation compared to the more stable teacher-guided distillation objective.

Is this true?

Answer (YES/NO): NO